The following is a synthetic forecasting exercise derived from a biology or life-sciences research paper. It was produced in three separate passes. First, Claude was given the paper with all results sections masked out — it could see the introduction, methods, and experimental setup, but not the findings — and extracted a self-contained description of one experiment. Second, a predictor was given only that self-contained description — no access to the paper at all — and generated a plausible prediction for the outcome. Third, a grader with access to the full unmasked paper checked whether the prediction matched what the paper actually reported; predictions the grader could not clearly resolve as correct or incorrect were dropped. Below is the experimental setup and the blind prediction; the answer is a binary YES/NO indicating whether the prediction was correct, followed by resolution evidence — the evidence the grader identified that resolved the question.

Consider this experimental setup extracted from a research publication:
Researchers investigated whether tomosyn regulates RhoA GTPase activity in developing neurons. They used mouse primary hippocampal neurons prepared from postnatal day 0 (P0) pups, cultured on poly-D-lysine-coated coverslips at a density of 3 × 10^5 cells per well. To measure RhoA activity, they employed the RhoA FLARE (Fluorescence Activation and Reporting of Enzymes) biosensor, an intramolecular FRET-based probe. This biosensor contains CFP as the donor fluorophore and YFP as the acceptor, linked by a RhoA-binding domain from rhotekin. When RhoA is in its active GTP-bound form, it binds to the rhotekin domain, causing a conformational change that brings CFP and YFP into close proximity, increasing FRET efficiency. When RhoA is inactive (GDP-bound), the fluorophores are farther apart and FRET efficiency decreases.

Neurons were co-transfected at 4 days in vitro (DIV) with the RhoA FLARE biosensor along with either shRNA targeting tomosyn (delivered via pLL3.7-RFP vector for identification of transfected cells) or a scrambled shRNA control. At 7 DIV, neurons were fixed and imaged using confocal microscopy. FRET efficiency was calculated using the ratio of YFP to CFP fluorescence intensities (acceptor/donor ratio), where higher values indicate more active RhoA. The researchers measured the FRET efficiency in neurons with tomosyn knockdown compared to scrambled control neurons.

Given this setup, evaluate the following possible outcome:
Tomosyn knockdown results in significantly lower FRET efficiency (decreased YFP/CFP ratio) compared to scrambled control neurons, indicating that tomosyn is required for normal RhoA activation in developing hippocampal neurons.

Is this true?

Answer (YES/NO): NO